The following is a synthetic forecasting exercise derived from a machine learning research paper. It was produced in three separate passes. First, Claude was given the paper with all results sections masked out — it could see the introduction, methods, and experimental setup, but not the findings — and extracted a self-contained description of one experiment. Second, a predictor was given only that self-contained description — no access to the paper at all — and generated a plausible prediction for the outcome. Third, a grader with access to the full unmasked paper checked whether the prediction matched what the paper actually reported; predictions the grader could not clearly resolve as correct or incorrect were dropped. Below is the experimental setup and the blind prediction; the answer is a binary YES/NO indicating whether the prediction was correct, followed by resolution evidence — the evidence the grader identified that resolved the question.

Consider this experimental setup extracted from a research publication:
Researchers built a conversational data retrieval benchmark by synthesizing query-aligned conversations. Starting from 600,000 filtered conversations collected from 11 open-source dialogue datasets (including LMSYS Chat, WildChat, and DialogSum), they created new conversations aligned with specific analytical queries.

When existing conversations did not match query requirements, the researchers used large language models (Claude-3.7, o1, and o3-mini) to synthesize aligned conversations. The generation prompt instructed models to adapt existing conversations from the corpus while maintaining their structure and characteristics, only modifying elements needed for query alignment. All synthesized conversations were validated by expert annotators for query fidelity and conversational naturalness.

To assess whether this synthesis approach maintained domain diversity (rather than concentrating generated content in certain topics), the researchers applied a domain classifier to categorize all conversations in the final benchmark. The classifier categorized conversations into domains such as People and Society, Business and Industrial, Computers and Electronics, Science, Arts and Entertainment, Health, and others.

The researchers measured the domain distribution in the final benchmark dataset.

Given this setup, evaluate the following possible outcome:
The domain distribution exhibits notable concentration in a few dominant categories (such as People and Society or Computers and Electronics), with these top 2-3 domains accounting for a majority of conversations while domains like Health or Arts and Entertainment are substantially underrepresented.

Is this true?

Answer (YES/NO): NO